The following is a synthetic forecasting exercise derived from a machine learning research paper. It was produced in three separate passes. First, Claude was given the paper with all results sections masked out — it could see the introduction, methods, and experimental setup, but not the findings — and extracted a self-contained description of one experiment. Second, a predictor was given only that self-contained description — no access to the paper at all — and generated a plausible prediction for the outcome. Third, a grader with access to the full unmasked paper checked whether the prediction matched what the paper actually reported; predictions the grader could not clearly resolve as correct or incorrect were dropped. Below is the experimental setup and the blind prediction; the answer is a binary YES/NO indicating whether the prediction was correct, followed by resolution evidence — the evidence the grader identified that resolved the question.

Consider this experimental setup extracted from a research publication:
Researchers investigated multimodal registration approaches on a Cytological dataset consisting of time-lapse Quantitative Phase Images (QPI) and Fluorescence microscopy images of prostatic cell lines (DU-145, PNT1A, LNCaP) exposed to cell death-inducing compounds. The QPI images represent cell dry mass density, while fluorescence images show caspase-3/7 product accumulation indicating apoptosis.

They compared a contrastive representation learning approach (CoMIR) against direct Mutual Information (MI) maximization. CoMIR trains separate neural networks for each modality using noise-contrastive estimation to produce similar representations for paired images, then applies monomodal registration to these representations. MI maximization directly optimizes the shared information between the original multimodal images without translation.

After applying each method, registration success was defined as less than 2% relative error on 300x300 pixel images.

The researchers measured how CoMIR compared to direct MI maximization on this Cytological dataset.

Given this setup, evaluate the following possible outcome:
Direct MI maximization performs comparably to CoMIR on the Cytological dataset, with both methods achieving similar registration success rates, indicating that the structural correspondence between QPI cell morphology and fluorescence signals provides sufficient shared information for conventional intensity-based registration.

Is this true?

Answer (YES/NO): NO